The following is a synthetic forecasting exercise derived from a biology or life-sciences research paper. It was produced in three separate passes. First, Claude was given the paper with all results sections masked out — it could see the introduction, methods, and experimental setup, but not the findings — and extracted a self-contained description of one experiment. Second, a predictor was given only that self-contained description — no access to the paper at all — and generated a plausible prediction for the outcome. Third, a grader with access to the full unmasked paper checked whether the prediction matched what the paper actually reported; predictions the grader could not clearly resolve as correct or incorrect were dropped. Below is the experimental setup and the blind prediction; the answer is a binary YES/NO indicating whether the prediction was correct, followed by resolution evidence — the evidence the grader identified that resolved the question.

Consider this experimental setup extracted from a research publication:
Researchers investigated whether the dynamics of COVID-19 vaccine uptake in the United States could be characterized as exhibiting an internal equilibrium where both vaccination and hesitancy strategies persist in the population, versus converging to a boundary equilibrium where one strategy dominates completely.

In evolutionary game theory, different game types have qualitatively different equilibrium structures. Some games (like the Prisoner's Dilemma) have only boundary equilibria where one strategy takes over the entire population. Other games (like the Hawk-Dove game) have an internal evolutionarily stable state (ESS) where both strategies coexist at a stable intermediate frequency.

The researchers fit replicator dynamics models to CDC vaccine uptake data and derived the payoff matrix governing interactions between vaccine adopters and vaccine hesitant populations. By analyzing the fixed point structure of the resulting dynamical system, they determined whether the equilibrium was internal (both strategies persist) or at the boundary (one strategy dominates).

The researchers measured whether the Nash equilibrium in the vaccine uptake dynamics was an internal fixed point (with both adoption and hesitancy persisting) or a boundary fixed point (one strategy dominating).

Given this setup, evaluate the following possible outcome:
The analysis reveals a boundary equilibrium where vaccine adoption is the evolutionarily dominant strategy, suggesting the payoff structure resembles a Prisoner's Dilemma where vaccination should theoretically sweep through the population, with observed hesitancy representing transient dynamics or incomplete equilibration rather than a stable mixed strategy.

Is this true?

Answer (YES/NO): NO